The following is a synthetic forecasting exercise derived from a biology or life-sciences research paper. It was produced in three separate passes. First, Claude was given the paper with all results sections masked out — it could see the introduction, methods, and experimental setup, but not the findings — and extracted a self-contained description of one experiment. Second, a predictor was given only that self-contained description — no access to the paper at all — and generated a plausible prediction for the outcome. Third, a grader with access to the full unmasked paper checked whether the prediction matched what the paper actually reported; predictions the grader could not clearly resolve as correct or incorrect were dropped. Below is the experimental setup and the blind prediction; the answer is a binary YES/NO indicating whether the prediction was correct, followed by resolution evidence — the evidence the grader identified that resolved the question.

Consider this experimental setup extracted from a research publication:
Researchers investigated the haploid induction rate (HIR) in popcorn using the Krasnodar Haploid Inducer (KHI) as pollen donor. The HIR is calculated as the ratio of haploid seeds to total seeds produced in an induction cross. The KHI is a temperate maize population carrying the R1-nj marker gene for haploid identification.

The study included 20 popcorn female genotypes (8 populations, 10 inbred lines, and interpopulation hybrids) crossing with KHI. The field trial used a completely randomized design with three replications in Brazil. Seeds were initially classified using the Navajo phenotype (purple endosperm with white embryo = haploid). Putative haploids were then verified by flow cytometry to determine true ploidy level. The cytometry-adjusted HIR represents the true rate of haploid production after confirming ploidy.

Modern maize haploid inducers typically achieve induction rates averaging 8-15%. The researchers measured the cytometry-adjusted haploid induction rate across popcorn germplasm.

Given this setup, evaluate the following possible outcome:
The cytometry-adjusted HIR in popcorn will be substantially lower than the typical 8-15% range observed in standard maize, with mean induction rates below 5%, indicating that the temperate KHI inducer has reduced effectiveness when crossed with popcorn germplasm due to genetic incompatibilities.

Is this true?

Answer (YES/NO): YES